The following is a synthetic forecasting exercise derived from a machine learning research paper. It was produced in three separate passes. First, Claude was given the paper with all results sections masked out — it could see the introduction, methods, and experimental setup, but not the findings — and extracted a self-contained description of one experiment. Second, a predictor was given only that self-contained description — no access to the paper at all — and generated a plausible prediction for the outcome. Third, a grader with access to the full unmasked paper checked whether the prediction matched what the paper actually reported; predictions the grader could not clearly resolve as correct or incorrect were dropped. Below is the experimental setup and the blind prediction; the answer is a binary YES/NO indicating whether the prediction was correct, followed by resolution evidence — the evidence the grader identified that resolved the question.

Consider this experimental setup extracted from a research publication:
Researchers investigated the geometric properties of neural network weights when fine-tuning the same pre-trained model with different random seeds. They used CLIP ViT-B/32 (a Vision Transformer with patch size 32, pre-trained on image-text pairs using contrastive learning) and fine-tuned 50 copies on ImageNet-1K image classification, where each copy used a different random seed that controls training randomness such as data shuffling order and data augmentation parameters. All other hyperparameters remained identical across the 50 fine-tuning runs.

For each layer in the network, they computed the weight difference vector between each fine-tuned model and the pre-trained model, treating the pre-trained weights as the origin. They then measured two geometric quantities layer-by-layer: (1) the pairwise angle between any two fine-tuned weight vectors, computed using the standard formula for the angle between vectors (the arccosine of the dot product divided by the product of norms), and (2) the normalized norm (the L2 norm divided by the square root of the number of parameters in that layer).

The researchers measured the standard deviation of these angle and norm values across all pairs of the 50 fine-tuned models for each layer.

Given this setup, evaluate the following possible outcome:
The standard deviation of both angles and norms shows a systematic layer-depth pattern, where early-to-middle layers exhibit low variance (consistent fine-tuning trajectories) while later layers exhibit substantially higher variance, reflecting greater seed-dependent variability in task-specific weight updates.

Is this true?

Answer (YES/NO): NO